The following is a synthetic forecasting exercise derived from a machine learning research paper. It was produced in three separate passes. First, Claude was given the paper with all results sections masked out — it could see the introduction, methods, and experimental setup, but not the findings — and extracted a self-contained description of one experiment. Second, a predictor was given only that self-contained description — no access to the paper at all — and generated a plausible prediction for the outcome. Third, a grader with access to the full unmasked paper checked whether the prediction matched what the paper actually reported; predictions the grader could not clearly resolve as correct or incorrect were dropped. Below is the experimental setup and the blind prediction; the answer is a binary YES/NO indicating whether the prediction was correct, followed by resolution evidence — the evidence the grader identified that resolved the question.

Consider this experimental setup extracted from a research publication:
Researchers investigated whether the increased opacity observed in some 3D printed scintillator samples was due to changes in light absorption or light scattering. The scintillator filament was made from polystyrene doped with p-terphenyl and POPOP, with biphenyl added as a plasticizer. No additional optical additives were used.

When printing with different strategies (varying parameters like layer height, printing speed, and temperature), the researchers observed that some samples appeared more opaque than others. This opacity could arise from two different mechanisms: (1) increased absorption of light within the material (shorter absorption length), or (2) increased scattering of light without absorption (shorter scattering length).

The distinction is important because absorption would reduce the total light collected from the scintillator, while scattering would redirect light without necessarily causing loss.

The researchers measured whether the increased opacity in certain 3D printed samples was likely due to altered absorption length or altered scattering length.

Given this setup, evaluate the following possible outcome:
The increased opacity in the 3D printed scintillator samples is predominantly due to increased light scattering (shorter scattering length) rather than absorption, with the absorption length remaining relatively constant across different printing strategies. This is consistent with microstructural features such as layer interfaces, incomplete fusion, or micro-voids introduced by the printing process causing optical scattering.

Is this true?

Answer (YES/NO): YES